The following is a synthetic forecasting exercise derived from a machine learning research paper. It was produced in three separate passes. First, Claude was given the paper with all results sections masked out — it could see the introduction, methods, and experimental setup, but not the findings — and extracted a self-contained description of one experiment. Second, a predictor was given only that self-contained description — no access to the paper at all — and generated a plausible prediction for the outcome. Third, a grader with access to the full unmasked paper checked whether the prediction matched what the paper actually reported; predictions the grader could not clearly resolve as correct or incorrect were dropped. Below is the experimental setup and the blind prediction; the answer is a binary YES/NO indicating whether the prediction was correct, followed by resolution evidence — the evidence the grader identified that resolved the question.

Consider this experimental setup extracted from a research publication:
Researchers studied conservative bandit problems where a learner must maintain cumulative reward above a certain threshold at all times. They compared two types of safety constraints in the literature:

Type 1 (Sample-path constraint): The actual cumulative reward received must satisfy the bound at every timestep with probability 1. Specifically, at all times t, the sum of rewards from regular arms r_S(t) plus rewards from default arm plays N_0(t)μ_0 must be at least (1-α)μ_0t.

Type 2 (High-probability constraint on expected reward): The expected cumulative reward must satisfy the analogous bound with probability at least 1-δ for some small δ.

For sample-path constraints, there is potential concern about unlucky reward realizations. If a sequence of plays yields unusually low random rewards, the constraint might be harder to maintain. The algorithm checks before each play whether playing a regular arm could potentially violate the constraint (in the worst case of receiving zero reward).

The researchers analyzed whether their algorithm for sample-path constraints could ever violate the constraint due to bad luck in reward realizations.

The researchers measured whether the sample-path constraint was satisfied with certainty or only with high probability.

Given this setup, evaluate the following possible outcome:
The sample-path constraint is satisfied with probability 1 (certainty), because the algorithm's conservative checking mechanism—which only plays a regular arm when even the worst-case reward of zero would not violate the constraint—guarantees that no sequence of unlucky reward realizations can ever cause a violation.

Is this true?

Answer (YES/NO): YES